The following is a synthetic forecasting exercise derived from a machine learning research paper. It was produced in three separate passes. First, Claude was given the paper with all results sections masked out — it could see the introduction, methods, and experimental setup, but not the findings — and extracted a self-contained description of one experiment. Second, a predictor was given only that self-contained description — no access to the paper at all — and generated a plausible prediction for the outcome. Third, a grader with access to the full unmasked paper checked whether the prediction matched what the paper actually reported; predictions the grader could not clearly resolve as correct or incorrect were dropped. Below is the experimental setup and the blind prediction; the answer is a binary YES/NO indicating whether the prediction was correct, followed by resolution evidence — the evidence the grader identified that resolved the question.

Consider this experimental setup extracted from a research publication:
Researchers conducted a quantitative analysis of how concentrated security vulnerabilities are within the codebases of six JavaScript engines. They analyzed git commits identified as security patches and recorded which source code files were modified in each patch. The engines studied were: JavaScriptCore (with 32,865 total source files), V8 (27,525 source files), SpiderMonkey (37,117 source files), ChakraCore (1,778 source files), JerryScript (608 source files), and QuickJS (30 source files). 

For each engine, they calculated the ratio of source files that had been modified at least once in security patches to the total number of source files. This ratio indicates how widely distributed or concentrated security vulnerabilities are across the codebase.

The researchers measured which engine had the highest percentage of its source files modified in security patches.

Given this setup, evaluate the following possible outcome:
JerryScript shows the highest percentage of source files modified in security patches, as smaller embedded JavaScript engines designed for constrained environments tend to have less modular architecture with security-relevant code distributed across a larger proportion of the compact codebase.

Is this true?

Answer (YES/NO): NO